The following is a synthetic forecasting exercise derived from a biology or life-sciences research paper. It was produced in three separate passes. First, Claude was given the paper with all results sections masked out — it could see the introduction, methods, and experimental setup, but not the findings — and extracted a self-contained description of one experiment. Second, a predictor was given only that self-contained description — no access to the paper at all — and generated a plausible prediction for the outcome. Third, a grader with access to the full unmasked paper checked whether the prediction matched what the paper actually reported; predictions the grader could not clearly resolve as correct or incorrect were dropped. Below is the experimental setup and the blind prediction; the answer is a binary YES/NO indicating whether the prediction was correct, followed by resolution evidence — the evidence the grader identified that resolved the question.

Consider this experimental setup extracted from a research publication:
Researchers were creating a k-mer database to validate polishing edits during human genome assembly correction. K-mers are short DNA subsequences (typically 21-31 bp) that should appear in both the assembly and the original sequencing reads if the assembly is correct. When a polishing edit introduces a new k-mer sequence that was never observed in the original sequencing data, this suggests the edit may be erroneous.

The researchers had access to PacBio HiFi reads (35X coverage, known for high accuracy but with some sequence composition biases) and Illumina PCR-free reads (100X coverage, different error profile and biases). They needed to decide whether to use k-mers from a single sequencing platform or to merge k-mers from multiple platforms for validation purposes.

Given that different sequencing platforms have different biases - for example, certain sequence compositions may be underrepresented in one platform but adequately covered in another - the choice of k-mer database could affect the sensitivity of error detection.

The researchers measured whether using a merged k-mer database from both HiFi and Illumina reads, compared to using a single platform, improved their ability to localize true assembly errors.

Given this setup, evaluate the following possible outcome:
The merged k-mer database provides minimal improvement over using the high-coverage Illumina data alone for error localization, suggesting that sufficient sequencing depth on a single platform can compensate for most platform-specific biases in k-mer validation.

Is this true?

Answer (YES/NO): NO